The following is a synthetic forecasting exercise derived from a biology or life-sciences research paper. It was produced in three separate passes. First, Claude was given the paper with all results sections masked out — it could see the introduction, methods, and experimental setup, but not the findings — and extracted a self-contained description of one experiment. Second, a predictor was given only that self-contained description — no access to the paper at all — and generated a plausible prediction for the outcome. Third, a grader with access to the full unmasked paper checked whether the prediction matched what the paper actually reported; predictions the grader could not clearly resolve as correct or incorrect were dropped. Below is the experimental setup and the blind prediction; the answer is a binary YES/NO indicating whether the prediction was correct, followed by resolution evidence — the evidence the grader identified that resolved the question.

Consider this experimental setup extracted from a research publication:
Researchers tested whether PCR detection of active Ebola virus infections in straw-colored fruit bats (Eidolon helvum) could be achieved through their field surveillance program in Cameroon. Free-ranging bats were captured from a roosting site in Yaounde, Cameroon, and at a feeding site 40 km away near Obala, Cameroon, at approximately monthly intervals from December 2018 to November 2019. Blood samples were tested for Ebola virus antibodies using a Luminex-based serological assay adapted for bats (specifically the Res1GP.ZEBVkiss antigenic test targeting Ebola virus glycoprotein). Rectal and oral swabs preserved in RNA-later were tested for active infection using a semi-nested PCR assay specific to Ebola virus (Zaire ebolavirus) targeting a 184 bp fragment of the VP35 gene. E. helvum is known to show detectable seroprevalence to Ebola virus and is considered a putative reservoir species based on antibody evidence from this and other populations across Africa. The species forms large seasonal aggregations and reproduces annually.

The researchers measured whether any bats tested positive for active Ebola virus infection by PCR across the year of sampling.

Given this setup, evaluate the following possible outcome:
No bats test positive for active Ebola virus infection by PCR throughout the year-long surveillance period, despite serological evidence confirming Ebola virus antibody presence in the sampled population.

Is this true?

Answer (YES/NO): YES